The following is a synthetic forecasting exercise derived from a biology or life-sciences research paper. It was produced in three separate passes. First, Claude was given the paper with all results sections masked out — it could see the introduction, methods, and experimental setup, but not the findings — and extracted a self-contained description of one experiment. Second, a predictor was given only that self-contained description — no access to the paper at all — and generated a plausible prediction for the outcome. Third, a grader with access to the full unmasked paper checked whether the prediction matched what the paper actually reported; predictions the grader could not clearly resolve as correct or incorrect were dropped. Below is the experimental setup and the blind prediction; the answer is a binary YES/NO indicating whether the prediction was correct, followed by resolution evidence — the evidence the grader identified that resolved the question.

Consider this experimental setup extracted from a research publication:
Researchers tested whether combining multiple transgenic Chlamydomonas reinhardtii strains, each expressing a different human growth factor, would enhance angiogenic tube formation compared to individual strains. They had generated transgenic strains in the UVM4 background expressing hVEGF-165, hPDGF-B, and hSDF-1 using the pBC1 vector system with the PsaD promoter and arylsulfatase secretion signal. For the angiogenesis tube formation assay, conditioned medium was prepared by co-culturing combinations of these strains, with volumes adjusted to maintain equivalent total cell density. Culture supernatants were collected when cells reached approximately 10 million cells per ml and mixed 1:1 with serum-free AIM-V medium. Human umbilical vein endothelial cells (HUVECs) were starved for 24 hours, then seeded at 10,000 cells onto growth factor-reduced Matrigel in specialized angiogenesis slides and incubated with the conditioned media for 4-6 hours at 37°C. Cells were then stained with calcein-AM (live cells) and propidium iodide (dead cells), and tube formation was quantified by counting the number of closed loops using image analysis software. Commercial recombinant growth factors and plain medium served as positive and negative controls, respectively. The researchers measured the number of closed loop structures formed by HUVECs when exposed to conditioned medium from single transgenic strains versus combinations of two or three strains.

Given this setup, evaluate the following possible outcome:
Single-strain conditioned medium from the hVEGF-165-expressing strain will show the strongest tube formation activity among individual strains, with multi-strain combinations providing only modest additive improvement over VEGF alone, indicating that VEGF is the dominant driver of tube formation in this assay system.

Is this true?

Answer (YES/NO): NO